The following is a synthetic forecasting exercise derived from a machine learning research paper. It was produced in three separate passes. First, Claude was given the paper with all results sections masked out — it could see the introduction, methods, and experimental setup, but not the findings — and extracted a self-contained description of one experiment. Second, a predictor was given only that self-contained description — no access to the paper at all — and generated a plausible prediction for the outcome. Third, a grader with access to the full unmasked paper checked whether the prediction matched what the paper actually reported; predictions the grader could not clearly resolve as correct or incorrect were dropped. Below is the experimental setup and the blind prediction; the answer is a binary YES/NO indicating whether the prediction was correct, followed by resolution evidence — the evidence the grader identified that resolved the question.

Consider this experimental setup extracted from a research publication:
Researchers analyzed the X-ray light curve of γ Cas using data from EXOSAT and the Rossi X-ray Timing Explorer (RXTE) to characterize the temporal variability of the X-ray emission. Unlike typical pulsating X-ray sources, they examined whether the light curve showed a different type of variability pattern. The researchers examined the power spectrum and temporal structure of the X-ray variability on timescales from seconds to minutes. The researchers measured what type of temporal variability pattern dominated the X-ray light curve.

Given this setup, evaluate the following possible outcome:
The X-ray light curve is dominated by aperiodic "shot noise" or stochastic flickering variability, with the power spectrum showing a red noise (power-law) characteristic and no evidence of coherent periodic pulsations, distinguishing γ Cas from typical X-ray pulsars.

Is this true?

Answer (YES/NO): YES